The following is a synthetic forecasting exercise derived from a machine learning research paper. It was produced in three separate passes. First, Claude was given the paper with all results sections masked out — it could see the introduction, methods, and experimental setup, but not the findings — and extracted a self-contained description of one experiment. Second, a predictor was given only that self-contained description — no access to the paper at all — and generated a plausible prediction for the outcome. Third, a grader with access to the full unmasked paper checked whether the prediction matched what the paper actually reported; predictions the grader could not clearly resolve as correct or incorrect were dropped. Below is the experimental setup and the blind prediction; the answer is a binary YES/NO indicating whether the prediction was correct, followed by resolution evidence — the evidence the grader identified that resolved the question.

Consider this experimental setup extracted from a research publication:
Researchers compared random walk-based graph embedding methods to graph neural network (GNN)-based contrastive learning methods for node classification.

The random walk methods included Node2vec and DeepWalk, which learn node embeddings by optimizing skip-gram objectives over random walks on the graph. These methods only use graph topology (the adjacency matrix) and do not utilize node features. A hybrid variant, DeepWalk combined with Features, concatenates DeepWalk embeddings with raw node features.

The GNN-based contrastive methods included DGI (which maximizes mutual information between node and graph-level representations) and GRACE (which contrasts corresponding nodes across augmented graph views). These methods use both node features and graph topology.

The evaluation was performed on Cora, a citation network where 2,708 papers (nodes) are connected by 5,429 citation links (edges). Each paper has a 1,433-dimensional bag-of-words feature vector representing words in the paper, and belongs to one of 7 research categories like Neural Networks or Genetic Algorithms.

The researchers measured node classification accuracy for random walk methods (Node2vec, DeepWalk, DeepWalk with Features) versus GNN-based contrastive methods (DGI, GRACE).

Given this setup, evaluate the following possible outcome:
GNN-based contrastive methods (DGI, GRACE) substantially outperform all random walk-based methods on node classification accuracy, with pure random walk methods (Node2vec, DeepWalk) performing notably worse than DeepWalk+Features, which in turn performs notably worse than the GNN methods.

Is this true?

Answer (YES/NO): NO